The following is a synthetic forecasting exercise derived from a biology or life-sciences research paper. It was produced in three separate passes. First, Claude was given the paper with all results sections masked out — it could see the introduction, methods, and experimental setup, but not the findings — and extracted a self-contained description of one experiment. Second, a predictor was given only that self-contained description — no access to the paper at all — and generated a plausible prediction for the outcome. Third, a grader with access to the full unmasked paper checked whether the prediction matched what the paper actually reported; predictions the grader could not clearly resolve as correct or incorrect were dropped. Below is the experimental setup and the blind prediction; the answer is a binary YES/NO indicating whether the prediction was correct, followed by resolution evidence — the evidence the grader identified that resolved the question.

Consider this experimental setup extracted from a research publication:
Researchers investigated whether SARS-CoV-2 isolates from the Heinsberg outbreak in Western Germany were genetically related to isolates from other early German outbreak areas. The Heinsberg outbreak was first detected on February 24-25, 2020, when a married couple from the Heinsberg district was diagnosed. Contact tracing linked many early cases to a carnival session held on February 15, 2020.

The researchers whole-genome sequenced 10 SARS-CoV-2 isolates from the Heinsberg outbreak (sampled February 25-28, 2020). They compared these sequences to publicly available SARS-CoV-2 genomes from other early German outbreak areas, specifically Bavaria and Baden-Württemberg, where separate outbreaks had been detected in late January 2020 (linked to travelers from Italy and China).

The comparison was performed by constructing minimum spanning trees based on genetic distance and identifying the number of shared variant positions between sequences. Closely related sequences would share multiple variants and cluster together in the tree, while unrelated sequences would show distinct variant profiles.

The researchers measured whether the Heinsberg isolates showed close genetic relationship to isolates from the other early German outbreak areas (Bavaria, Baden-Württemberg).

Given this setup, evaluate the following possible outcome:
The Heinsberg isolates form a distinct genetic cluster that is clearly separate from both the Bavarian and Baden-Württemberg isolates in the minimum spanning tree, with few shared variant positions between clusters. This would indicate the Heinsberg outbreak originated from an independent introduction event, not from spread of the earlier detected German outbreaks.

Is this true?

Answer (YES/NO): YES